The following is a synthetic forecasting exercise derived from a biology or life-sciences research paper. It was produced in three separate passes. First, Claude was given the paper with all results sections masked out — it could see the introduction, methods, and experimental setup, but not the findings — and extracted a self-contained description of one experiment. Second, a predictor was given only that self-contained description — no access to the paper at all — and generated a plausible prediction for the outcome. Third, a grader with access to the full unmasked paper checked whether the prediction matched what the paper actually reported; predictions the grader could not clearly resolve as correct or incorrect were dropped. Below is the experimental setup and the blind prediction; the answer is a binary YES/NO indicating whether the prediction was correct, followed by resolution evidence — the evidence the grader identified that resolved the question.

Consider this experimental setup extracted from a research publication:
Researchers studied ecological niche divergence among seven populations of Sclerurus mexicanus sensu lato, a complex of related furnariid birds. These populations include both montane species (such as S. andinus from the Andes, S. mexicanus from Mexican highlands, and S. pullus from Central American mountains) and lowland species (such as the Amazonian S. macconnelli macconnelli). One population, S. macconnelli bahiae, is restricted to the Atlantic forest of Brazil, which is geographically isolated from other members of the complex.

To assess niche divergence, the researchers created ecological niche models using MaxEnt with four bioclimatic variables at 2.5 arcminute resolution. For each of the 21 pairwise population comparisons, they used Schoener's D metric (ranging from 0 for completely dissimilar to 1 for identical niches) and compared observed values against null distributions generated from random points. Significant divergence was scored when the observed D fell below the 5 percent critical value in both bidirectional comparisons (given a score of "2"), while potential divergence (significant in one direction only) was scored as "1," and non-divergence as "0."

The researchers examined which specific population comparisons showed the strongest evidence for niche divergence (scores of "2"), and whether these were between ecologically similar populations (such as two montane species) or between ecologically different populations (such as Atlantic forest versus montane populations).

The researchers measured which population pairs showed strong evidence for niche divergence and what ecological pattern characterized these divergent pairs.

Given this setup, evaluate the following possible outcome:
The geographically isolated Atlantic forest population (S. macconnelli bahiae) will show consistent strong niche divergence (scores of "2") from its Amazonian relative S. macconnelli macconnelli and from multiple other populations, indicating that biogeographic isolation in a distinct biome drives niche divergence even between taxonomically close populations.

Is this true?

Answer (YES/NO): NO